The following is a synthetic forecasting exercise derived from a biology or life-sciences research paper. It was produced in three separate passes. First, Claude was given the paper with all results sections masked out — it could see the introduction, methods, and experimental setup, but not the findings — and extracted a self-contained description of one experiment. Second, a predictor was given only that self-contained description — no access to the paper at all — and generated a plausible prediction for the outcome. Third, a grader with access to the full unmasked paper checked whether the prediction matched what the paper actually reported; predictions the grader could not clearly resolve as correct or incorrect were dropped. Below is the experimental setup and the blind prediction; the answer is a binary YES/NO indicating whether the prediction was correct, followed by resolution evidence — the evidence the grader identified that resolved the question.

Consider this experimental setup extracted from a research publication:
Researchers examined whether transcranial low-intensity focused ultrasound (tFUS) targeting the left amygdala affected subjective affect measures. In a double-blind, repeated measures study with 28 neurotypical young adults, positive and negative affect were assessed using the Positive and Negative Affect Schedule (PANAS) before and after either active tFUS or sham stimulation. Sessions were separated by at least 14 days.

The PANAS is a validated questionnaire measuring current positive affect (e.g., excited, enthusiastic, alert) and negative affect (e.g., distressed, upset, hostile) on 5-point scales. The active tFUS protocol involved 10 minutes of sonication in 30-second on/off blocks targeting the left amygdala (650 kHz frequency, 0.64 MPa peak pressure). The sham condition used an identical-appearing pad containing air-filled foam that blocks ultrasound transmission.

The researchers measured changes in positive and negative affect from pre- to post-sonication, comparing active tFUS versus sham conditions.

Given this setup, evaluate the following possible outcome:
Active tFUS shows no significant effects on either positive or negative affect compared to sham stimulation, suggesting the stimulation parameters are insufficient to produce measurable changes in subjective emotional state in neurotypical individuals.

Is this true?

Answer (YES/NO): YES